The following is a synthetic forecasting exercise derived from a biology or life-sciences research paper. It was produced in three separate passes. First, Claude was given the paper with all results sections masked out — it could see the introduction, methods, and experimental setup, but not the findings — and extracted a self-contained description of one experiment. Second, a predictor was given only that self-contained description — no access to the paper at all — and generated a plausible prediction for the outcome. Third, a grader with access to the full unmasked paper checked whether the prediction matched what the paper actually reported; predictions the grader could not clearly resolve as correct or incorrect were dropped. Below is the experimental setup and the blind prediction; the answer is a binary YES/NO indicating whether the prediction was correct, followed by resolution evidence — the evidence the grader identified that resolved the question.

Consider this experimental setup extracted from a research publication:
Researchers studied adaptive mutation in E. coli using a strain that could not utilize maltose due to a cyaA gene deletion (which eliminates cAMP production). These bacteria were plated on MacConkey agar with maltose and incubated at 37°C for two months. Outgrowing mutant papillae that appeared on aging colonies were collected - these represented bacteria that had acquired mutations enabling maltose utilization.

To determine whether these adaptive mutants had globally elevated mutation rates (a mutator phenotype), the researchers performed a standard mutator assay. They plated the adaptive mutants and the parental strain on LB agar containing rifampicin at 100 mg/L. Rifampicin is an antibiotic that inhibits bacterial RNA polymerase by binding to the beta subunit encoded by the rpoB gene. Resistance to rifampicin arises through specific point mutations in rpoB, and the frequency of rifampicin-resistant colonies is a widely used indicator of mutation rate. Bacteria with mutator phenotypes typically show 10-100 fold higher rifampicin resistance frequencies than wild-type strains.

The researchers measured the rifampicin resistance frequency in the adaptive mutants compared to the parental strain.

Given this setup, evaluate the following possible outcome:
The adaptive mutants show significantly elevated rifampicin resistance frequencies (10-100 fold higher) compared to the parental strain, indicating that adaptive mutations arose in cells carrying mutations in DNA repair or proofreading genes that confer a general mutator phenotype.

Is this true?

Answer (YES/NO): NO